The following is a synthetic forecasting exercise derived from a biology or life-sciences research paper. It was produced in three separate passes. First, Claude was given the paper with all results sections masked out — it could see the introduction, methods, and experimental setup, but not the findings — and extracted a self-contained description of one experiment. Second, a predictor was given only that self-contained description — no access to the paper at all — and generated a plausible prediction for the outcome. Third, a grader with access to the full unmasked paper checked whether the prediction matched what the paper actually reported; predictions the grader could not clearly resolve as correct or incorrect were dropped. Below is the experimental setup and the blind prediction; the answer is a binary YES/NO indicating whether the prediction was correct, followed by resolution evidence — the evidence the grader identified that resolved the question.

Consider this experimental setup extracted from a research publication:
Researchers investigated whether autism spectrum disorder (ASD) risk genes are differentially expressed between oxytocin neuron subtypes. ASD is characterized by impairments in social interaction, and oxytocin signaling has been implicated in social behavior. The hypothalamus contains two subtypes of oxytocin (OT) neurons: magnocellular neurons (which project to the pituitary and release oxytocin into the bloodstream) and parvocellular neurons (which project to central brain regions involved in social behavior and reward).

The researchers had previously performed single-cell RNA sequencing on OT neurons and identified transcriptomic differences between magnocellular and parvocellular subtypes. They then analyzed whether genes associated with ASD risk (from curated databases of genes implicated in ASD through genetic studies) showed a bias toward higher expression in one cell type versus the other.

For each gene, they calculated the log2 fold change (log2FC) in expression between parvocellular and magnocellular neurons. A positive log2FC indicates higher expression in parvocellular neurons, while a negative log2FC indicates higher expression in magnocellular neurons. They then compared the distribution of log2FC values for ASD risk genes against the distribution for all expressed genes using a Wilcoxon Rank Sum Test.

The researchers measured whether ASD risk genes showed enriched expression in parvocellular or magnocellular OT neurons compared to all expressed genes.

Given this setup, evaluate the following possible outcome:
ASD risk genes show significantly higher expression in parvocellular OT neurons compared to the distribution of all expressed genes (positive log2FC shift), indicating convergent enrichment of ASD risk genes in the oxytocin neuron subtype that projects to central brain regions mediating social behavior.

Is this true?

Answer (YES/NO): YES